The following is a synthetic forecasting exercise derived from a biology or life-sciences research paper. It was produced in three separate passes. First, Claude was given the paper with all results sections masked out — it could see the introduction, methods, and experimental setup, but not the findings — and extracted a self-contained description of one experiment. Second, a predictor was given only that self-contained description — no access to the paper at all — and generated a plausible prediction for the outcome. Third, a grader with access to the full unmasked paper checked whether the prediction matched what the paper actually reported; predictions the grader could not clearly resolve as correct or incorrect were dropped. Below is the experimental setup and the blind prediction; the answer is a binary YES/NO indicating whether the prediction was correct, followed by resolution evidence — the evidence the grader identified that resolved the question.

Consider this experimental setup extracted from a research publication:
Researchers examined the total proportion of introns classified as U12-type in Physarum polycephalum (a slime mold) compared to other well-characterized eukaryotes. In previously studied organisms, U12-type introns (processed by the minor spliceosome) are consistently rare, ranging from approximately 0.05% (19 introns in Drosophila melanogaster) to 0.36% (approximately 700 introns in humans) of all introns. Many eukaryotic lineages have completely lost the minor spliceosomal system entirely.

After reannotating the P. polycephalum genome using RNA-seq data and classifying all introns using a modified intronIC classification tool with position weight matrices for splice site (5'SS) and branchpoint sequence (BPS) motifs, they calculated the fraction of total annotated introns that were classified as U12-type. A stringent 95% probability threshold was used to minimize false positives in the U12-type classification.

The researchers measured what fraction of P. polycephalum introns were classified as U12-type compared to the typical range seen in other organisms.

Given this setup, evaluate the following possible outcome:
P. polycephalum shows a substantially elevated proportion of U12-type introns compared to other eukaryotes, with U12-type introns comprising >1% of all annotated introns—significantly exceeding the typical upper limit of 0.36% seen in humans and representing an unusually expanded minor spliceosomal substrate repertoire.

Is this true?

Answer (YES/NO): YES